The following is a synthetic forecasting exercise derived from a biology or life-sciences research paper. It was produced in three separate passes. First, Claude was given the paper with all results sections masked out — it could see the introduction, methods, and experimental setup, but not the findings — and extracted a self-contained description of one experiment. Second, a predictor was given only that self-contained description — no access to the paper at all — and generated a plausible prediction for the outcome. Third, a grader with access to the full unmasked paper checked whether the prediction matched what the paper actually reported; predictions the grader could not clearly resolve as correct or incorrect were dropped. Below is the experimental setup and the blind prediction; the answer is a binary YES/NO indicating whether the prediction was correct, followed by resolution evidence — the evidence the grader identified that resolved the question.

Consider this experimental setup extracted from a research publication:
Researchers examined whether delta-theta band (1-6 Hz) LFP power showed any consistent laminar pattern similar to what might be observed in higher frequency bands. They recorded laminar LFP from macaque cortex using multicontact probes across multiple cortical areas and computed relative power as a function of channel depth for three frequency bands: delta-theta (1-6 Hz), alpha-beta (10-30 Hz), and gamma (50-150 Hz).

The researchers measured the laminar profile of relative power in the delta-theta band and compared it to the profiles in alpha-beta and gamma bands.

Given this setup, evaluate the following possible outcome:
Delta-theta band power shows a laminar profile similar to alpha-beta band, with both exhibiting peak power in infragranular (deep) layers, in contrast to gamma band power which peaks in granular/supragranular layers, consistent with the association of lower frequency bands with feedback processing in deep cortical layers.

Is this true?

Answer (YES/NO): NO